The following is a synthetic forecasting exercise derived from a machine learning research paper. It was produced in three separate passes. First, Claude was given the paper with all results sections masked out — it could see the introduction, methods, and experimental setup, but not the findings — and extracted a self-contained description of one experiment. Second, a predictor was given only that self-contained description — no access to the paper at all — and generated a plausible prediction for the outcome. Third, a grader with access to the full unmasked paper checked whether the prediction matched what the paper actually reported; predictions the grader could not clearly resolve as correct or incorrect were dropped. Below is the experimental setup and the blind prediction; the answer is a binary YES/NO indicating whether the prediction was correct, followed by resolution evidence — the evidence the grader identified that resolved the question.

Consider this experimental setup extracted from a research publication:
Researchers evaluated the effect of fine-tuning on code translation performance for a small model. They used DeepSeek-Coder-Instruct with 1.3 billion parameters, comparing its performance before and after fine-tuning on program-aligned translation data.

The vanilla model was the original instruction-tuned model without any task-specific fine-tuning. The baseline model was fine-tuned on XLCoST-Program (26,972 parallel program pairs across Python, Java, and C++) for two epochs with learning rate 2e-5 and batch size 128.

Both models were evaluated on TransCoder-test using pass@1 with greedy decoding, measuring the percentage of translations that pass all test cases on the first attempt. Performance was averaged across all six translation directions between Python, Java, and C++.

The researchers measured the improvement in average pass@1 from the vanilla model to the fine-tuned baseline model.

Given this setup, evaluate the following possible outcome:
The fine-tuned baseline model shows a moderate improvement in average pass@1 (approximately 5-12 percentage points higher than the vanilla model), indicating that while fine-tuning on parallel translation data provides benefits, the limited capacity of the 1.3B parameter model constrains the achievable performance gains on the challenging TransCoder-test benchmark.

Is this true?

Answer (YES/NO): YES